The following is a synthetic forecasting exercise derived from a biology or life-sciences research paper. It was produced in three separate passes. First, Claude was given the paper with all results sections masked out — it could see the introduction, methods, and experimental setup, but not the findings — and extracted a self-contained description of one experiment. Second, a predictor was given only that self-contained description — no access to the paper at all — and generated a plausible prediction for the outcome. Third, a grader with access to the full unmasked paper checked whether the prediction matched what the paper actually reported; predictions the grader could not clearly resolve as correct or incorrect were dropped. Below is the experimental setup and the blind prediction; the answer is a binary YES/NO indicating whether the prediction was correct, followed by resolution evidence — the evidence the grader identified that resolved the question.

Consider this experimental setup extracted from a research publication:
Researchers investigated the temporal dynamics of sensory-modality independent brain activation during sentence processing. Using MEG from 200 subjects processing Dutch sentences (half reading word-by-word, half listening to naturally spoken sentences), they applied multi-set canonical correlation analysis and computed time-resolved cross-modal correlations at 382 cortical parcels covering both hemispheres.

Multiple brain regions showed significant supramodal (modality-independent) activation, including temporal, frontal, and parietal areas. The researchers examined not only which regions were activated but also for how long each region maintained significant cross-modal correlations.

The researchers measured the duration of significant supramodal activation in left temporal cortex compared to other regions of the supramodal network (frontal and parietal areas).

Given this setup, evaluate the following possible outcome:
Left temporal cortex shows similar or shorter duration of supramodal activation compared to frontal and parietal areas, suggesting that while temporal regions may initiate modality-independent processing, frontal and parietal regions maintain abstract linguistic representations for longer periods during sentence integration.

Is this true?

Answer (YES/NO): NO